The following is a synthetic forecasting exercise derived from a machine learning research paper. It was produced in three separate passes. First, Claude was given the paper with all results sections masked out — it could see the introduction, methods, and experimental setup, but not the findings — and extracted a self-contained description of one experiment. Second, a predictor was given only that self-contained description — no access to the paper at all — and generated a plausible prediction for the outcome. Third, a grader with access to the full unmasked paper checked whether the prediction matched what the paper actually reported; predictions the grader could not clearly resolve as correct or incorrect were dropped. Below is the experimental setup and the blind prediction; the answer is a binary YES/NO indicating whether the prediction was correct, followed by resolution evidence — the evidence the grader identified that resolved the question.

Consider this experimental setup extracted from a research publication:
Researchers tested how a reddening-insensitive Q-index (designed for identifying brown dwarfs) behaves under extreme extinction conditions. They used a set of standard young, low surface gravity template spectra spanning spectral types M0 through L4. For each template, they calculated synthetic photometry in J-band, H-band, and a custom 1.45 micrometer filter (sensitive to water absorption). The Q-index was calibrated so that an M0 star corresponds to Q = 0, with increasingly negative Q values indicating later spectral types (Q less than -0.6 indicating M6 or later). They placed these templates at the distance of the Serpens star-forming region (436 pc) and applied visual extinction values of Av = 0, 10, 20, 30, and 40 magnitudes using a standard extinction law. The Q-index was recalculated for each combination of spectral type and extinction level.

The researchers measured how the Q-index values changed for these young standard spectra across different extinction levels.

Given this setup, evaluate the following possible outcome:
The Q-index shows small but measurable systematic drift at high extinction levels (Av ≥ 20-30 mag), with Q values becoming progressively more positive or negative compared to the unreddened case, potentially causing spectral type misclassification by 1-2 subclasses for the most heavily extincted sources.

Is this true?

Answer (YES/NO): NO